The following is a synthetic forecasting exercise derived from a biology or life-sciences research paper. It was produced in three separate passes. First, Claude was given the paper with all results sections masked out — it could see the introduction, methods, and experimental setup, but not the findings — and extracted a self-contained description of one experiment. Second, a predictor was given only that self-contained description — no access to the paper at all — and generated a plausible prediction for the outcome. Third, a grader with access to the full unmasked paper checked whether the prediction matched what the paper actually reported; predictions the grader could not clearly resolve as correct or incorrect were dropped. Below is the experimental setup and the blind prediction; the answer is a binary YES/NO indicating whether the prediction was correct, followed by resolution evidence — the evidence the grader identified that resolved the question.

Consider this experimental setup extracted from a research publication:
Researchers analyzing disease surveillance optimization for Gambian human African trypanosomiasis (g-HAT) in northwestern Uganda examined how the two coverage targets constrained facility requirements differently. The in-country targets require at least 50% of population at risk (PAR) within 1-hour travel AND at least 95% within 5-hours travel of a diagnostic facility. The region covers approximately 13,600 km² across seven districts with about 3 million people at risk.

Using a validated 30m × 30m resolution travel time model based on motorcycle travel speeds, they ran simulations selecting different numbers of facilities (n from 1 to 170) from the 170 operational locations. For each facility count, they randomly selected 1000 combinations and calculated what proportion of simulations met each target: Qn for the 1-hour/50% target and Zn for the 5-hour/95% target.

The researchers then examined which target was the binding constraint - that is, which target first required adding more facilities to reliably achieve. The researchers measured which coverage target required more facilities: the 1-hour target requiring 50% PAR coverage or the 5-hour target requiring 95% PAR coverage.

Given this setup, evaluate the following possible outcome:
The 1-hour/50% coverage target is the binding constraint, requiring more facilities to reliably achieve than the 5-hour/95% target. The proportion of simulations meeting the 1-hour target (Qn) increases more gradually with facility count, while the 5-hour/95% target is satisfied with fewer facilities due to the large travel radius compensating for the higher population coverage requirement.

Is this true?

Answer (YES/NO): YES